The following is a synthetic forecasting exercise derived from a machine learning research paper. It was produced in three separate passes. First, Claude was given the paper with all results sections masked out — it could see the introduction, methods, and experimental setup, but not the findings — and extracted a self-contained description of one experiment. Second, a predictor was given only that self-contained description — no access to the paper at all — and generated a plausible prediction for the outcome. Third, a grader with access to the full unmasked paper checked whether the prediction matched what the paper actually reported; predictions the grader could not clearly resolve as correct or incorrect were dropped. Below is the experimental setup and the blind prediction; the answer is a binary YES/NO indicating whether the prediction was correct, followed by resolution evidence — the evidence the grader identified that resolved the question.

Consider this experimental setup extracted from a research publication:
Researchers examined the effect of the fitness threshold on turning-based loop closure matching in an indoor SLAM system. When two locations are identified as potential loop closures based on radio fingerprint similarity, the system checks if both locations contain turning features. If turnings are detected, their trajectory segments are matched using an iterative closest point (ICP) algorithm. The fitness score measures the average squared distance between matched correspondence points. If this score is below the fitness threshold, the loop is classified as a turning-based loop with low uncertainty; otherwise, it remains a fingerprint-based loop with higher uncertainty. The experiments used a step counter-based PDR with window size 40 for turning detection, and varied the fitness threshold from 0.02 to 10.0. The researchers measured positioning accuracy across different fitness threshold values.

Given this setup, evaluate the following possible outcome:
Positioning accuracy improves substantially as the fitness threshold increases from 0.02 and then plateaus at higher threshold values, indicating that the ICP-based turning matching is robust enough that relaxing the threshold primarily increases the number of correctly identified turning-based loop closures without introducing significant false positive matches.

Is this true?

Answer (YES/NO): NO